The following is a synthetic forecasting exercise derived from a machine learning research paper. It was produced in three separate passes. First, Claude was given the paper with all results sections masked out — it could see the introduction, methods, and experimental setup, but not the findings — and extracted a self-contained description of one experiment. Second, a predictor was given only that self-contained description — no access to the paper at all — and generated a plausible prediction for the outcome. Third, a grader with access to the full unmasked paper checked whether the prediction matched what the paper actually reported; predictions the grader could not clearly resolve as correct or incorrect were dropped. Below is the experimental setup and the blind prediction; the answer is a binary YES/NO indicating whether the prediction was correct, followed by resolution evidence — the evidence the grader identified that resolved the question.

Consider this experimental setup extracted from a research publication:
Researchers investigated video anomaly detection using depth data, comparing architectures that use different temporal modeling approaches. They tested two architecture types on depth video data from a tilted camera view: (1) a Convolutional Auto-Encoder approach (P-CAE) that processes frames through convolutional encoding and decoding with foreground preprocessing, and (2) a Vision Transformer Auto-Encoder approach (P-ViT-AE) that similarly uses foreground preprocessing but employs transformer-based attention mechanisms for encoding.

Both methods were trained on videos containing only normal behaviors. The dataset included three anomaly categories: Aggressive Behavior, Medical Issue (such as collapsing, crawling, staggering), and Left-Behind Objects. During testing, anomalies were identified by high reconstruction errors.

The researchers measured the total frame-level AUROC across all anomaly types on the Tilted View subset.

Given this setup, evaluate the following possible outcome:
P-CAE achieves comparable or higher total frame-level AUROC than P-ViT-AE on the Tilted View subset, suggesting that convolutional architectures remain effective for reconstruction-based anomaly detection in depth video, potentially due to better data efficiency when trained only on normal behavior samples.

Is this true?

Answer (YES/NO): YES